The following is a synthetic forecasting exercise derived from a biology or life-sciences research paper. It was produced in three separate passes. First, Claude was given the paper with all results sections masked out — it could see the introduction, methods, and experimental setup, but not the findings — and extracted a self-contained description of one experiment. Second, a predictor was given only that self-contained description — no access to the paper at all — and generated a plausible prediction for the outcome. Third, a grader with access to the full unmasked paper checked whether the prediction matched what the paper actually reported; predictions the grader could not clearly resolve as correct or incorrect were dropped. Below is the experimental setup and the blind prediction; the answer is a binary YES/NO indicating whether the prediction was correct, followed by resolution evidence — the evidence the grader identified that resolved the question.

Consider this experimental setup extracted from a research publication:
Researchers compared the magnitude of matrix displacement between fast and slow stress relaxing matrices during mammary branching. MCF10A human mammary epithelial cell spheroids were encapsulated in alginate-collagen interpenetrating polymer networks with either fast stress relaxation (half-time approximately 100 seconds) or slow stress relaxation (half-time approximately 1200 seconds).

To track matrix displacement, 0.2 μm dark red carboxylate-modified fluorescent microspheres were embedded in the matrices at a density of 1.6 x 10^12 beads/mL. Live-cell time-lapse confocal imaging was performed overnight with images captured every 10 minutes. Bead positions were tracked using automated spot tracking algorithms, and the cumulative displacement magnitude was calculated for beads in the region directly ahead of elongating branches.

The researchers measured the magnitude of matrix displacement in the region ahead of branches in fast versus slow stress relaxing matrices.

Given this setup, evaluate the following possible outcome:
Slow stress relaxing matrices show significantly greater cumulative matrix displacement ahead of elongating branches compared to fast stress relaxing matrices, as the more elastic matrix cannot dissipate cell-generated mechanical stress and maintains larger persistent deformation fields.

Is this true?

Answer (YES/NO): YES